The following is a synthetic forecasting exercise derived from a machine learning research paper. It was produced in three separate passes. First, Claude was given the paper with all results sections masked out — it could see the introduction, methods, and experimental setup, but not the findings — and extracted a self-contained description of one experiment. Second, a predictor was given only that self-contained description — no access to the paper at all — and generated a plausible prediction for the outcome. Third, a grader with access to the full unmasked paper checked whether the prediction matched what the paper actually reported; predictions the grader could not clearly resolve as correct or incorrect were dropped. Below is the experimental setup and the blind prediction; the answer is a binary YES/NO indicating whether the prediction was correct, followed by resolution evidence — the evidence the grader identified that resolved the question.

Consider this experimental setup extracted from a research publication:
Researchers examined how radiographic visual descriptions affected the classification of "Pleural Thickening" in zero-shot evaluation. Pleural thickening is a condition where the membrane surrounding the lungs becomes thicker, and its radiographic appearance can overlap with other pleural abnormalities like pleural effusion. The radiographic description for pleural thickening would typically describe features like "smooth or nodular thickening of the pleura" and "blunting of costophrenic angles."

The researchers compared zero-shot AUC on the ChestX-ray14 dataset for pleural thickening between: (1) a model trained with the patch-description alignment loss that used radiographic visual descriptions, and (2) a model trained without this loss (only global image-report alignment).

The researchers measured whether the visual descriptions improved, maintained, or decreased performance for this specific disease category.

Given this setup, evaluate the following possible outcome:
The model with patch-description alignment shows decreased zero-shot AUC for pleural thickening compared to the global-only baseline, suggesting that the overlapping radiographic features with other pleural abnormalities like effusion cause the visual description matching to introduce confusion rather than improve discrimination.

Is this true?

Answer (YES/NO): YES